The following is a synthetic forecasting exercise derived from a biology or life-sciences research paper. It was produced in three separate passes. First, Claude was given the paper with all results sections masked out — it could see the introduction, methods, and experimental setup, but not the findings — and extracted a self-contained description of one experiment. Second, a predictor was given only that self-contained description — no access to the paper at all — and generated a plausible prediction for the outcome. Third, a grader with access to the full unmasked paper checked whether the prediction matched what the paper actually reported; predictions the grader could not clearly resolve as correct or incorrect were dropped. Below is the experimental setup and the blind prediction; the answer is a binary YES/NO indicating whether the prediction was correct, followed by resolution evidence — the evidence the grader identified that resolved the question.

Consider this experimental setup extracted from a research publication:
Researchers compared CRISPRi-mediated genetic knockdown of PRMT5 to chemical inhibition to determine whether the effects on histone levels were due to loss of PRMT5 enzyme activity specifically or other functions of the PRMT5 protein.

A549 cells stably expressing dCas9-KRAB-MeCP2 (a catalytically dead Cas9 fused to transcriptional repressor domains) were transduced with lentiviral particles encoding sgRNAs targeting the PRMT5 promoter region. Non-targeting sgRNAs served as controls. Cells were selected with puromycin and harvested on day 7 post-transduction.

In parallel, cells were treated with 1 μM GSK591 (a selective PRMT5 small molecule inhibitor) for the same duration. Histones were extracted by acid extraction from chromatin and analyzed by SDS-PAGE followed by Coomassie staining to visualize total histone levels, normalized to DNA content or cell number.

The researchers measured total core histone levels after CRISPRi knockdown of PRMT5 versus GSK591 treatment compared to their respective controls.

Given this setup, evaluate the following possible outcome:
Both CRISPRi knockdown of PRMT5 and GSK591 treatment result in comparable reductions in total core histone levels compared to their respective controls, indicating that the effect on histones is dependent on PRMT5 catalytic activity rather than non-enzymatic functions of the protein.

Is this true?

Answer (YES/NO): YES